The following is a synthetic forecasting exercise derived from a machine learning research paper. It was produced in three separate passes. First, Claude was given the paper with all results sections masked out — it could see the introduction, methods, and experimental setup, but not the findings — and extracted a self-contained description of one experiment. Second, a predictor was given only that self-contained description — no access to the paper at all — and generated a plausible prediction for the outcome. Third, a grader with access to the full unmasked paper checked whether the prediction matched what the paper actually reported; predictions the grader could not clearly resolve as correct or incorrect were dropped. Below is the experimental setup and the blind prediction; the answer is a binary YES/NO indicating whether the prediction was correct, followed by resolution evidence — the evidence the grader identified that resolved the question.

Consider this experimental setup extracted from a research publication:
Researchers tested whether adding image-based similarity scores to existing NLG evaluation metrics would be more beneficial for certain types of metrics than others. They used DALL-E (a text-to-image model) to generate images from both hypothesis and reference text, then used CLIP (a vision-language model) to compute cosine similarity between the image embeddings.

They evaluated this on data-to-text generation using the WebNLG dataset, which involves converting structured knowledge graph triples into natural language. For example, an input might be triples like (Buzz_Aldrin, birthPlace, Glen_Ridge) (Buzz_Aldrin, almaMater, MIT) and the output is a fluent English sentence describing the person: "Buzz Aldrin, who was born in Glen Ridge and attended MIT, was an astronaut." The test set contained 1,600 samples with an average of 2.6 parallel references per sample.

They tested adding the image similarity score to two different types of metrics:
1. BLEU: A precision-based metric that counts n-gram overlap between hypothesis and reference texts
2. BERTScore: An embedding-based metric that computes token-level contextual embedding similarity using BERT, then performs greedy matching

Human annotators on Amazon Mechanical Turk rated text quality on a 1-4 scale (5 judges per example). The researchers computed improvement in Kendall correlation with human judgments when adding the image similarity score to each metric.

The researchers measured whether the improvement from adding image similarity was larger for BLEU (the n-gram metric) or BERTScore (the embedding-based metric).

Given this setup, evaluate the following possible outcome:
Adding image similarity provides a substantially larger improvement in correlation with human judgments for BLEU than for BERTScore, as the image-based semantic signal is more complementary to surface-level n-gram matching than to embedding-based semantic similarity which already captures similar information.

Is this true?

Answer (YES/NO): YES